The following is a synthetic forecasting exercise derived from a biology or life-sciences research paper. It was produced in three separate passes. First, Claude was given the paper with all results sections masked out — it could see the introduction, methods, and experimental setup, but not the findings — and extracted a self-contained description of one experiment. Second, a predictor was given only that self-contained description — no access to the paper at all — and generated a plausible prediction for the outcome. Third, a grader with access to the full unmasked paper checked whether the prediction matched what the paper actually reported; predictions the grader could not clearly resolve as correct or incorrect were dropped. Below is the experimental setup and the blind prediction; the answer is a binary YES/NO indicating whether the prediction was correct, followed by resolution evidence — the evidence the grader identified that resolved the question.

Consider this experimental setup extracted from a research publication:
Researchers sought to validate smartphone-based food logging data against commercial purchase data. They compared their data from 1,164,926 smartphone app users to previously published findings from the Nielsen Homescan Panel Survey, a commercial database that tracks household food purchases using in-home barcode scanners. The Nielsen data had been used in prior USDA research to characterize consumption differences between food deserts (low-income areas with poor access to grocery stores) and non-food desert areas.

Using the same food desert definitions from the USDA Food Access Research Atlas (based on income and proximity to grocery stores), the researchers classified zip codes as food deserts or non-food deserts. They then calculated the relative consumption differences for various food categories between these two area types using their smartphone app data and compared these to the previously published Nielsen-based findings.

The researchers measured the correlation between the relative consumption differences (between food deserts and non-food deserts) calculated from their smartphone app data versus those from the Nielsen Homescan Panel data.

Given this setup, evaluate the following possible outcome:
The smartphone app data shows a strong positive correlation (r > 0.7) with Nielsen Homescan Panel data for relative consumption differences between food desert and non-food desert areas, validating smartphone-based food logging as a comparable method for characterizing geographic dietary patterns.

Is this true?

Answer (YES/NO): YES